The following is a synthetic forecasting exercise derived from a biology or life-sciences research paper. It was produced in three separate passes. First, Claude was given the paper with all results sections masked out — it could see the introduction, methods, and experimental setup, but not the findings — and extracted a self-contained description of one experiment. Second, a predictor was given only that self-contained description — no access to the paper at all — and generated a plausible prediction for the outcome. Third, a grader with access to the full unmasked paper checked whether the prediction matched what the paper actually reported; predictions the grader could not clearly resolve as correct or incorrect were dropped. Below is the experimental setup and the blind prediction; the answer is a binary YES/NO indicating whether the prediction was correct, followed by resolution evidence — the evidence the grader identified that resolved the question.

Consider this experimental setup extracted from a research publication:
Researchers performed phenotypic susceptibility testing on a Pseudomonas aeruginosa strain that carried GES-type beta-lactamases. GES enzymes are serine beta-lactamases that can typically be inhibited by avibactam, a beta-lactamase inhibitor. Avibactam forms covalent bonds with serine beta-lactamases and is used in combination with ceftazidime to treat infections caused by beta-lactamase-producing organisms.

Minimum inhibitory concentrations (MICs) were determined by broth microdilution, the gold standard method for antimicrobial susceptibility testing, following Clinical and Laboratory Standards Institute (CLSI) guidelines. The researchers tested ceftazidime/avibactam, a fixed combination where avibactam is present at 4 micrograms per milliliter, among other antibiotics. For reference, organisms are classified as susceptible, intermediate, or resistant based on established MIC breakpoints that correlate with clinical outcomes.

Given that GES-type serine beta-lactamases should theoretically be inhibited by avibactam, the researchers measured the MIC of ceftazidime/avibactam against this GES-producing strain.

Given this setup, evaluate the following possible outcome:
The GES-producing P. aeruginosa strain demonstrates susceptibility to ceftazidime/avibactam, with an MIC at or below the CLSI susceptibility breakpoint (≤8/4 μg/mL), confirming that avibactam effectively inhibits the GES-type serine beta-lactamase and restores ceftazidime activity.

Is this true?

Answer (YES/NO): NO